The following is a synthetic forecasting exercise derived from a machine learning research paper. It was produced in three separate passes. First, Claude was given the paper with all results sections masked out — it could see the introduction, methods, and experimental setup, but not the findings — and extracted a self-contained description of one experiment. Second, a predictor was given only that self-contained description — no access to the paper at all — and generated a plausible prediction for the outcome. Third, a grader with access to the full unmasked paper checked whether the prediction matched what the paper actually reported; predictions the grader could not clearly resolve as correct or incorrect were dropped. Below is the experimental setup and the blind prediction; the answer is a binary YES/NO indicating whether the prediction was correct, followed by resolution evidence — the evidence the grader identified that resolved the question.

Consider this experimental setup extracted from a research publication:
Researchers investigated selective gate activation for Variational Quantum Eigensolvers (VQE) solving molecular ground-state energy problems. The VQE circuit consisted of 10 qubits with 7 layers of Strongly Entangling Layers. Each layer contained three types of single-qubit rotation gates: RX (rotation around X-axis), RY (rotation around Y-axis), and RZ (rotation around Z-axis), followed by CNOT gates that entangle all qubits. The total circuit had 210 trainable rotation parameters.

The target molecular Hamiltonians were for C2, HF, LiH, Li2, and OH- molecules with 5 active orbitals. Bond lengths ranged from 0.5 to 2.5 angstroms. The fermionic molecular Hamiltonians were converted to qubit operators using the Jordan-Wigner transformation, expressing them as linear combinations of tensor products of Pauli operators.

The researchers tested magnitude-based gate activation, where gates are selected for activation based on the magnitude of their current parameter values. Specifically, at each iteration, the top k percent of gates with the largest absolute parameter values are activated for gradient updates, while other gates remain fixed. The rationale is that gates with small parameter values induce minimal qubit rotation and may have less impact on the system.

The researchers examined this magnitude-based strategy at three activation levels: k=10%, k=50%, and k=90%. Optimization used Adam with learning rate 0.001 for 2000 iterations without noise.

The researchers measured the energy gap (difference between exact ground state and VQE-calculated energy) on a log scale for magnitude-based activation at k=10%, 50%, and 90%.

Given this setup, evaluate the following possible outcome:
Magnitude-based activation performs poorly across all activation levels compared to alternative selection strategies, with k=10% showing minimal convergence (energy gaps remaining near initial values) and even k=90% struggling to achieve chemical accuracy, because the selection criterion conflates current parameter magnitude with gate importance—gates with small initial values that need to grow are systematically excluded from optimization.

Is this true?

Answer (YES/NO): NO